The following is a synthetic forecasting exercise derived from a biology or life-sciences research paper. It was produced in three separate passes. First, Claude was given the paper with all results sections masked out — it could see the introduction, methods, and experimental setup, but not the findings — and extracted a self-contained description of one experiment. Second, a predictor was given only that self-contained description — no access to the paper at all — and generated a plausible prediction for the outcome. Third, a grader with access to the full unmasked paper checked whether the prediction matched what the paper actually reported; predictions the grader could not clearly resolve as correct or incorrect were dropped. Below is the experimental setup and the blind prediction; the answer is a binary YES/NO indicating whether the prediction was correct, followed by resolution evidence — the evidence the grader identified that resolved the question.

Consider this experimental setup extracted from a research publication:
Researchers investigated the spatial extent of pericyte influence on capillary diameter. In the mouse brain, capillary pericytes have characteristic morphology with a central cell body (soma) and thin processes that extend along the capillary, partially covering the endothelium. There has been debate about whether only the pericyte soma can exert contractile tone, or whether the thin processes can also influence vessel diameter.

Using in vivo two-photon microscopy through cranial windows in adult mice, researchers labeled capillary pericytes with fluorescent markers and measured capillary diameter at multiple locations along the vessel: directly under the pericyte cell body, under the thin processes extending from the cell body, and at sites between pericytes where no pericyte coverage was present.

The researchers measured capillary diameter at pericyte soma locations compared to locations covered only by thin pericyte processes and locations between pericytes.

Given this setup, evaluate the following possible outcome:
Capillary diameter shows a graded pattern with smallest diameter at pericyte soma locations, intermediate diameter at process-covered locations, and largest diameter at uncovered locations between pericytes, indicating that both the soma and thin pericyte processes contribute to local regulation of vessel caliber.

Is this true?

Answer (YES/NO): NO